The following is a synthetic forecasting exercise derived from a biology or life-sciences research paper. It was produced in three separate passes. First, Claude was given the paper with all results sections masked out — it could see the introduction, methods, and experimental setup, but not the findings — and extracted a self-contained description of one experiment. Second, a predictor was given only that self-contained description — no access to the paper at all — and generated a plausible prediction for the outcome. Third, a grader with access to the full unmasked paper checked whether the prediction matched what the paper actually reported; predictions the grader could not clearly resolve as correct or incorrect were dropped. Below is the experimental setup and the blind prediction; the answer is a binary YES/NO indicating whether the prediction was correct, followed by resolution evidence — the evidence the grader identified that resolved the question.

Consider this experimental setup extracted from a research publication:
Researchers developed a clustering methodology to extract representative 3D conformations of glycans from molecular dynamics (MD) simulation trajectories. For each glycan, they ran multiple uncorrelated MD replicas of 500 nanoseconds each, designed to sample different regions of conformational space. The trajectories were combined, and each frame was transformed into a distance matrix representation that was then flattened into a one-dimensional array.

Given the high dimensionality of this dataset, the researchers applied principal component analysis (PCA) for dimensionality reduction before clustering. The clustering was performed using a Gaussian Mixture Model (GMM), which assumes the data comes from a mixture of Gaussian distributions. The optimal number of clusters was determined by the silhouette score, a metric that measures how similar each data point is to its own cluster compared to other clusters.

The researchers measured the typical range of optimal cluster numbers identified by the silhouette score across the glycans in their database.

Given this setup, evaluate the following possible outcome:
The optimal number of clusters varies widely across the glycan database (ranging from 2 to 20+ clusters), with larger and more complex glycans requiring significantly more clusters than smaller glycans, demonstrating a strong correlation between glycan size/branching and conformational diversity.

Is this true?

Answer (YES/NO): NO